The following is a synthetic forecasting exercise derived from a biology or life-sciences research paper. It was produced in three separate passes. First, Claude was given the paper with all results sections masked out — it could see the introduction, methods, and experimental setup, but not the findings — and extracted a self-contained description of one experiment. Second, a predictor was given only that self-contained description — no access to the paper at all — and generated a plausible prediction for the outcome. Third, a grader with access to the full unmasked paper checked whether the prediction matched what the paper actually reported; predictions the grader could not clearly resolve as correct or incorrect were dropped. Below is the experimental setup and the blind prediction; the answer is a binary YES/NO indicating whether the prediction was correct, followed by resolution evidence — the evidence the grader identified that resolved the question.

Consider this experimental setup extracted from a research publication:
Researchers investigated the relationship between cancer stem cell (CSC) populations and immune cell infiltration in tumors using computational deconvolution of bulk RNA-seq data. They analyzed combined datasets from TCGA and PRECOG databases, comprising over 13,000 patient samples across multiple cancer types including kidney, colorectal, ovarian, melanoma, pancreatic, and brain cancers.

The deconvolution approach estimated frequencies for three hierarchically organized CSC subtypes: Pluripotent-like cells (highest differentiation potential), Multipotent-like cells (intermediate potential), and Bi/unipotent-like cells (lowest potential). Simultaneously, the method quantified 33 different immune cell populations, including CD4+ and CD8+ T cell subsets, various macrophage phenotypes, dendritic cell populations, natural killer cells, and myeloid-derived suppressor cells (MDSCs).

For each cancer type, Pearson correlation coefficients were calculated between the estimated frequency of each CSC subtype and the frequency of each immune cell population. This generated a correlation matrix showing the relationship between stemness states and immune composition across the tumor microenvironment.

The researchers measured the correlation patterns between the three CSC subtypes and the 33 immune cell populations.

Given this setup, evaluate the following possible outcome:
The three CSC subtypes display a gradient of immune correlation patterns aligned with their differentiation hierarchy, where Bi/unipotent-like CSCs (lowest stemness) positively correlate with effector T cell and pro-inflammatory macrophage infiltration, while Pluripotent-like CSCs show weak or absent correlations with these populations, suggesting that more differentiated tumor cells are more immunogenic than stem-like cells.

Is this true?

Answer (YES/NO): NO